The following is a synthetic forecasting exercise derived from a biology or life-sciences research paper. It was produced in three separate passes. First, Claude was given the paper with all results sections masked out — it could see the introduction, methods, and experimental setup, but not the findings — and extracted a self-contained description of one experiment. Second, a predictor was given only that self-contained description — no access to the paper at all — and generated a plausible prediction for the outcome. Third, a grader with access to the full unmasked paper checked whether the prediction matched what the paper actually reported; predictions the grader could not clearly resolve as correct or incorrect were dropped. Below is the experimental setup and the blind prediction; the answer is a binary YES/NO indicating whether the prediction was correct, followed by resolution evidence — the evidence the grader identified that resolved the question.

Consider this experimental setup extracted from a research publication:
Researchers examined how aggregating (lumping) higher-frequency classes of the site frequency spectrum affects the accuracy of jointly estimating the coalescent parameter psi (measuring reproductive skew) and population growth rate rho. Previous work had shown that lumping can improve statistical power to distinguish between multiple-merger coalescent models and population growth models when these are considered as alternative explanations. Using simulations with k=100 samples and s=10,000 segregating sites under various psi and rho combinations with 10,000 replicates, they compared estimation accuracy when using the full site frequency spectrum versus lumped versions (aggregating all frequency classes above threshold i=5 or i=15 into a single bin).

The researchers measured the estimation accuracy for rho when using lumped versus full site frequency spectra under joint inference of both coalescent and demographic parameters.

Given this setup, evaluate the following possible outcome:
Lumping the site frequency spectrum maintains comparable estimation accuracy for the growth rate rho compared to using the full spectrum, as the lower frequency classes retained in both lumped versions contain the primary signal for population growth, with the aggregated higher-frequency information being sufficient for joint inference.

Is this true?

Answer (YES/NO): NO